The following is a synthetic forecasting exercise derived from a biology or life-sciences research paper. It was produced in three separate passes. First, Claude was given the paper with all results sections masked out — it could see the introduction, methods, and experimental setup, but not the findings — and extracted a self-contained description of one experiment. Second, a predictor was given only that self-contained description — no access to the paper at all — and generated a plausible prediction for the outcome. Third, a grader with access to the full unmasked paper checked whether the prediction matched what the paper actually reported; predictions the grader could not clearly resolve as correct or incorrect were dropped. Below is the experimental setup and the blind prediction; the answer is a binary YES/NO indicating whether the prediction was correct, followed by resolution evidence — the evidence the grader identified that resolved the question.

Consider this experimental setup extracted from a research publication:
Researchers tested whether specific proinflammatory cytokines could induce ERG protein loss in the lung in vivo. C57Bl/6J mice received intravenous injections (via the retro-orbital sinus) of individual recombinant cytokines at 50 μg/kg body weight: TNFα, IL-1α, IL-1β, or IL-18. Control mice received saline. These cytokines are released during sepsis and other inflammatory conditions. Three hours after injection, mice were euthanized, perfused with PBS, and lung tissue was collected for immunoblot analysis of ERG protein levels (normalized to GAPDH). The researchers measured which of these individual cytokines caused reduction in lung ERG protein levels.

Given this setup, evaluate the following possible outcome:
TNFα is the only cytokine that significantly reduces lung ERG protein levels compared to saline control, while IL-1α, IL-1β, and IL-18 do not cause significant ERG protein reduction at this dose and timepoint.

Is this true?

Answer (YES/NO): NO